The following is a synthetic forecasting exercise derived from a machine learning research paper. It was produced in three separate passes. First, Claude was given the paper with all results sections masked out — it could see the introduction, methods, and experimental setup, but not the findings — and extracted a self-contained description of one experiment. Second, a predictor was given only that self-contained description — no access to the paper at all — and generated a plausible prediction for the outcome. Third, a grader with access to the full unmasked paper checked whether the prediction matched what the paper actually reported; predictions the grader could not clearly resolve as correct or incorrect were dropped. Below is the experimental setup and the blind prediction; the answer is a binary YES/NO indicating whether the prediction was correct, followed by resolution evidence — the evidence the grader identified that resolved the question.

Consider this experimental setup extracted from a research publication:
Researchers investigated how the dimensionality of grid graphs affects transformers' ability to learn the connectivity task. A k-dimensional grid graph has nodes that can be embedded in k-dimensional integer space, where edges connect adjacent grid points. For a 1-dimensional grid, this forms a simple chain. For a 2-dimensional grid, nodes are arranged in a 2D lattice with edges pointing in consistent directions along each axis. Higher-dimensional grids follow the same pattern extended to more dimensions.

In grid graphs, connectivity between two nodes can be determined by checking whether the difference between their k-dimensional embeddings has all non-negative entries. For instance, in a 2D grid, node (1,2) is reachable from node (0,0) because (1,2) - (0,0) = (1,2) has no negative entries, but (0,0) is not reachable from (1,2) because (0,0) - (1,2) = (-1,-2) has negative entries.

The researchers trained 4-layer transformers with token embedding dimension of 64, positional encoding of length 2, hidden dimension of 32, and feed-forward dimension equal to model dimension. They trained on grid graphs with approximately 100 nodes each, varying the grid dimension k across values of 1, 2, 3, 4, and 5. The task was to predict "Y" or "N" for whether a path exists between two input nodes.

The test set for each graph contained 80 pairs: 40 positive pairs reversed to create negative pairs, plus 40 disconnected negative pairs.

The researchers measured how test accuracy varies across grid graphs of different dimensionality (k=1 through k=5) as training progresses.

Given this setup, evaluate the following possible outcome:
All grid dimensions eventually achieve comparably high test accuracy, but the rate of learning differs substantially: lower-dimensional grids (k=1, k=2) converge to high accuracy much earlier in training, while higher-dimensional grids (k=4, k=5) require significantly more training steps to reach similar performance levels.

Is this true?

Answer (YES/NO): NO